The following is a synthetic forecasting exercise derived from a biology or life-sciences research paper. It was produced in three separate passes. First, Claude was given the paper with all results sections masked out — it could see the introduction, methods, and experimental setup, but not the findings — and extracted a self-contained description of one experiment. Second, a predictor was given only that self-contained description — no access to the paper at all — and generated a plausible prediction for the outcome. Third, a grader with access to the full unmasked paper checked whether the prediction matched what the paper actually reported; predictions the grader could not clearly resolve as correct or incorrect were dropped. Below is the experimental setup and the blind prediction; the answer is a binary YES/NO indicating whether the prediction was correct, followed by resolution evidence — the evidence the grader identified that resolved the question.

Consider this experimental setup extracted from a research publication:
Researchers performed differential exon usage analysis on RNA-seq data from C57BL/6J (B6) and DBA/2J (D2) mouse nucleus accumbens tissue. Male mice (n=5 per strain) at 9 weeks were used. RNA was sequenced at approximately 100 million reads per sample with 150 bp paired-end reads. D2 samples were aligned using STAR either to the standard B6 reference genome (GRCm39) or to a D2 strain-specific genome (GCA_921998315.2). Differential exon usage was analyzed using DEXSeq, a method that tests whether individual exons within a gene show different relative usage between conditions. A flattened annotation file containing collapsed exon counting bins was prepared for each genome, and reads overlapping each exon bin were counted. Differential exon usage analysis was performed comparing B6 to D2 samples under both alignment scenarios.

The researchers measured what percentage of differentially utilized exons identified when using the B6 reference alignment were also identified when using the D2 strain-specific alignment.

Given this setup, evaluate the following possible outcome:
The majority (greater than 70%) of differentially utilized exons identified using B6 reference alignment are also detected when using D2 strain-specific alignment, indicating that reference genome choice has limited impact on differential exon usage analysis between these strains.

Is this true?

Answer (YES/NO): NO